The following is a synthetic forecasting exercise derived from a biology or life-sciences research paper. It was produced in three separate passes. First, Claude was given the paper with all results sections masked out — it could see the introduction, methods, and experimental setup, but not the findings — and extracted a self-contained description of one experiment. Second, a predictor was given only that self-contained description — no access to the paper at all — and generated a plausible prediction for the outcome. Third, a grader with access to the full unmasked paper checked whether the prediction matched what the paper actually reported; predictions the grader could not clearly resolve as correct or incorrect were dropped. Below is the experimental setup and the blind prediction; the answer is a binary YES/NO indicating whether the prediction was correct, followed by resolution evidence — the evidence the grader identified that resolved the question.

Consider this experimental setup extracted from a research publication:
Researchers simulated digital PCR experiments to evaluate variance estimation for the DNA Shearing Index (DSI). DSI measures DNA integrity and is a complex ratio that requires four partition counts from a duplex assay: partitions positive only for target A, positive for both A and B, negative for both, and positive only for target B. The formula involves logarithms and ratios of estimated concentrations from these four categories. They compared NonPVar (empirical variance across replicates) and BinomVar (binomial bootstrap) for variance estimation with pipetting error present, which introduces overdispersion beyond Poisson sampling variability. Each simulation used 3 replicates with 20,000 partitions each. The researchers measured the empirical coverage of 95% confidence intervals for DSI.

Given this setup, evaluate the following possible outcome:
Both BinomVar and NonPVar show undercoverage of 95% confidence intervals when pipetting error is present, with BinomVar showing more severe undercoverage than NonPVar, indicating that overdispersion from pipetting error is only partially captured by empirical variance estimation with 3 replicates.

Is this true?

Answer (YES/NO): NO